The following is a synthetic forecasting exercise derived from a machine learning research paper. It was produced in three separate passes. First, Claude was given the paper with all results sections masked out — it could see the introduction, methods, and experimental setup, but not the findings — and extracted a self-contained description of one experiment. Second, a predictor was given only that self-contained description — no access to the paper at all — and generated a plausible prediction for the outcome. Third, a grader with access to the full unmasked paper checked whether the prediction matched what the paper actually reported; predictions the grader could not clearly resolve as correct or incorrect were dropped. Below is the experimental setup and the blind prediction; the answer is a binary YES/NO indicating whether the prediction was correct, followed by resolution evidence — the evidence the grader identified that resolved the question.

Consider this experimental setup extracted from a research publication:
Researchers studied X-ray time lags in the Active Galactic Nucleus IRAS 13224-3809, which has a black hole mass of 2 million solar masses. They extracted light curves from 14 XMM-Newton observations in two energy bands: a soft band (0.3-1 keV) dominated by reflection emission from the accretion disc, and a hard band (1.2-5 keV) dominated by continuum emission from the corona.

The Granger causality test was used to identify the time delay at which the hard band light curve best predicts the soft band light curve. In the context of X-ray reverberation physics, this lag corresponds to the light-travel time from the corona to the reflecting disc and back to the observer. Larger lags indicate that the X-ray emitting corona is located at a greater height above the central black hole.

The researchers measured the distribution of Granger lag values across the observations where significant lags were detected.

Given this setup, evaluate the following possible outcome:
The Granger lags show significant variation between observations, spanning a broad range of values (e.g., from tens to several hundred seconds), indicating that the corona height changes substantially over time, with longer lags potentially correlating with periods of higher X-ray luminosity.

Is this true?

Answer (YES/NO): NO